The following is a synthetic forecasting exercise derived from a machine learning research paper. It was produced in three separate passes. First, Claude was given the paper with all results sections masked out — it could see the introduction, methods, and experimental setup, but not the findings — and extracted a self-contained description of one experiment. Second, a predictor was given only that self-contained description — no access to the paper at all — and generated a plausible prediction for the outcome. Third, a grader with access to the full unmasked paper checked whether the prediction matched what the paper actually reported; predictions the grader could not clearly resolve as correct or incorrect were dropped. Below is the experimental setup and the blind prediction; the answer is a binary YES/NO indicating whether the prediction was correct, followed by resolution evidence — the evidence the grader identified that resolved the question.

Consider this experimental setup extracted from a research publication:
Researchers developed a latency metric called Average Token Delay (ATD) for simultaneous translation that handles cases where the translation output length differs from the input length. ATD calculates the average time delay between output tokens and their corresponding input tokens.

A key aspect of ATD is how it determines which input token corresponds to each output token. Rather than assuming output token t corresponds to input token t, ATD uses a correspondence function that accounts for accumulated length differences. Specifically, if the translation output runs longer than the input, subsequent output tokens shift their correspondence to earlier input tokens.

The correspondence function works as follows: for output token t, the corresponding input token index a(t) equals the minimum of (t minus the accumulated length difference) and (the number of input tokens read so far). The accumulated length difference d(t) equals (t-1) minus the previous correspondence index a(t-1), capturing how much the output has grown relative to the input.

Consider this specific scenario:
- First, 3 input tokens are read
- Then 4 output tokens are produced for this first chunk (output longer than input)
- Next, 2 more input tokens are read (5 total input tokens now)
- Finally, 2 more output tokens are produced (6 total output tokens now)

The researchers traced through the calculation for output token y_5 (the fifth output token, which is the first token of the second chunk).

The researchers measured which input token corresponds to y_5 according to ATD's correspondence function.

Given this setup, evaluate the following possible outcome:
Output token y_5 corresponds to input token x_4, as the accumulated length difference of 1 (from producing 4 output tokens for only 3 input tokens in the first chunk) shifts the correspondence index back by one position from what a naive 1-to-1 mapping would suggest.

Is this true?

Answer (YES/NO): YES